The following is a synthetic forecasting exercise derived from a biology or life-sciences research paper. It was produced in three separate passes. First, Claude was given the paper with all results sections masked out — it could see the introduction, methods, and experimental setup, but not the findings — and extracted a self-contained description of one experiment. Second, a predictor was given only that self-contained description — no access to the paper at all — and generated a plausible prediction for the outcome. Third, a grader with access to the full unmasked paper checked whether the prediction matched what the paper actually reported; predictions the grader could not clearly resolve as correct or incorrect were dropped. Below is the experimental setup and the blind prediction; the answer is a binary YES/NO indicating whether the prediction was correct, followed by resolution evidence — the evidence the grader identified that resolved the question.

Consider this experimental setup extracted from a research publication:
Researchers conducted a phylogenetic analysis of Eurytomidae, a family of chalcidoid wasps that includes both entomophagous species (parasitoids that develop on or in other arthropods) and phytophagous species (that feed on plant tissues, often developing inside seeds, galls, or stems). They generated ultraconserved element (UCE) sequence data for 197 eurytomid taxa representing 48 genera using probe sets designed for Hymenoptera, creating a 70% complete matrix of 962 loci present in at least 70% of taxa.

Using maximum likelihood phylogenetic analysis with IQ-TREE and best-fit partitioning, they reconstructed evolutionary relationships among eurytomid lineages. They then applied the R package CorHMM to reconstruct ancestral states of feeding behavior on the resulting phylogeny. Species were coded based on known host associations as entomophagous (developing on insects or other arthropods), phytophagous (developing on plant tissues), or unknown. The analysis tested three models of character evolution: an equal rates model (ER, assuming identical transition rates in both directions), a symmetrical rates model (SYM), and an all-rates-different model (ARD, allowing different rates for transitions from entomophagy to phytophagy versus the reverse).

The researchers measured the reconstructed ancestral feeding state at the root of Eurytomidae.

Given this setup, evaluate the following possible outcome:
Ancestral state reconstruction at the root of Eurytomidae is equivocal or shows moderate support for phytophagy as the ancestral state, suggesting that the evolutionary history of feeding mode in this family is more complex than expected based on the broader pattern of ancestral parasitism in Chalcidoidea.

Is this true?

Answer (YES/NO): NO